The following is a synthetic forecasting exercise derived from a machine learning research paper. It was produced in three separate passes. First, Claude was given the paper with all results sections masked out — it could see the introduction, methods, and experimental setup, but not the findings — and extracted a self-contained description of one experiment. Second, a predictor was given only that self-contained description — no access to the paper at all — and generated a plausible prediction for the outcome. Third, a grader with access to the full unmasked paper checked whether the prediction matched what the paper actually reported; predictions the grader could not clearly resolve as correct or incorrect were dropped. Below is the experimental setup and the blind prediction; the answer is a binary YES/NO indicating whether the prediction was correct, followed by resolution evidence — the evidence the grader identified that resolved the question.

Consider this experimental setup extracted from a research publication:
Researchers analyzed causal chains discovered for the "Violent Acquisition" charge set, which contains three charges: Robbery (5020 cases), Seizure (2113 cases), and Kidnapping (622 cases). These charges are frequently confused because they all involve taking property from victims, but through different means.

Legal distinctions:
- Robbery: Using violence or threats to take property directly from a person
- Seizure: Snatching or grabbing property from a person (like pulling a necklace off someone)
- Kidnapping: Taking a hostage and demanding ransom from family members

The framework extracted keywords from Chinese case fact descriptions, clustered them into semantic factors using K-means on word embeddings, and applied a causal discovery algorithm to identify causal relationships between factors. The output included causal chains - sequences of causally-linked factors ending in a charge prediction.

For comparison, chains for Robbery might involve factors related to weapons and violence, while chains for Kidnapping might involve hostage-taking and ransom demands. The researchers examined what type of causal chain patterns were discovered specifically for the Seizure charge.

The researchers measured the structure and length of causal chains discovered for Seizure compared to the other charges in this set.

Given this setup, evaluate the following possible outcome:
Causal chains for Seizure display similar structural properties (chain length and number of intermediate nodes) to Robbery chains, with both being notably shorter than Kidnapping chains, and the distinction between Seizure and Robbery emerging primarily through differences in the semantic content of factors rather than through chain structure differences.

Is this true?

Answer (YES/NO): NO